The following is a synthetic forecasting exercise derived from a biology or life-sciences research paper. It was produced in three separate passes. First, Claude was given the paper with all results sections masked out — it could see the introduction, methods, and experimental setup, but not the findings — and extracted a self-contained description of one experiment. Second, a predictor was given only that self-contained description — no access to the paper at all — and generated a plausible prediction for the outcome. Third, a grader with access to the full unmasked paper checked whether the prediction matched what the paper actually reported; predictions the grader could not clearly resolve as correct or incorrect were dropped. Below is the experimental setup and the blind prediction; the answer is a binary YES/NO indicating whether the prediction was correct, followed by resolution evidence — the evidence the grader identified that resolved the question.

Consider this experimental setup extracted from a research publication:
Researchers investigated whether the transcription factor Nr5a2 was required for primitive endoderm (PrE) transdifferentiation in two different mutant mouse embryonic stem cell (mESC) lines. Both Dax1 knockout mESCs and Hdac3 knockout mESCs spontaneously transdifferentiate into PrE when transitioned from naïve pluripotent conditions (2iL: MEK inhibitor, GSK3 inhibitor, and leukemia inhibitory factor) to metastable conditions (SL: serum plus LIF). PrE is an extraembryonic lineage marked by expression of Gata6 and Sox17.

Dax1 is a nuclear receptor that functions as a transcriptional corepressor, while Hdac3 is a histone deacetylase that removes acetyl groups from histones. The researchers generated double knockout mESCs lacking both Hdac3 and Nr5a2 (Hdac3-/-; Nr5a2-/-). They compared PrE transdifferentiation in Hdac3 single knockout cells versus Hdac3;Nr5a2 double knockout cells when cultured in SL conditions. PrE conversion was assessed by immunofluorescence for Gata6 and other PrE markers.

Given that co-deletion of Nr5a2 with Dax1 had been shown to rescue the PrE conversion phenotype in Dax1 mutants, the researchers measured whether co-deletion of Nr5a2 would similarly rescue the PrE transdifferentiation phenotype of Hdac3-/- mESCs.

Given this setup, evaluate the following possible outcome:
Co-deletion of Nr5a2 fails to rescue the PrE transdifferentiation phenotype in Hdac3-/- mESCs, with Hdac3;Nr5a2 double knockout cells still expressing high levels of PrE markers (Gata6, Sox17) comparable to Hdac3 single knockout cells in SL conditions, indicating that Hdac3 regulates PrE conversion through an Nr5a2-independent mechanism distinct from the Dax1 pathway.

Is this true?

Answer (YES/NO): NO